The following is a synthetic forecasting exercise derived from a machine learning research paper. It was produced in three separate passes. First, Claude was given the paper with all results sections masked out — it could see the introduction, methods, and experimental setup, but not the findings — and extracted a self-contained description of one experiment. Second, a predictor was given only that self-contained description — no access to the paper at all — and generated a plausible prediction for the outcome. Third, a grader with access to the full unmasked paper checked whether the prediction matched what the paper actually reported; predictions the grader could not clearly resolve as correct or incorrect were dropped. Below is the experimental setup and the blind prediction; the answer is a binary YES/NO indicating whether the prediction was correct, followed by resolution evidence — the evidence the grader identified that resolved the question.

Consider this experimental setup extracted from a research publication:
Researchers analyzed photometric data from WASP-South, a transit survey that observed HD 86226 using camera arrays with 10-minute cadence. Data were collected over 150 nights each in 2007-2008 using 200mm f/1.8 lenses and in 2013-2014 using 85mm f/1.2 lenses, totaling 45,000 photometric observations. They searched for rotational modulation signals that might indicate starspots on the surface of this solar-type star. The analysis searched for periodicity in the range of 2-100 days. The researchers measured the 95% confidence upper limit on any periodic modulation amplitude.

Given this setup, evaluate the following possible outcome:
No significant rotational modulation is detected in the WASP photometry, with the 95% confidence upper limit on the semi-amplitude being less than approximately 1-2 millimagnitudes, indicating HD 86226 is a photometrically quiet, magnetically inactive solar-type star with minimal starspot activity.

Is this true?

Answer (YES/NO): YES